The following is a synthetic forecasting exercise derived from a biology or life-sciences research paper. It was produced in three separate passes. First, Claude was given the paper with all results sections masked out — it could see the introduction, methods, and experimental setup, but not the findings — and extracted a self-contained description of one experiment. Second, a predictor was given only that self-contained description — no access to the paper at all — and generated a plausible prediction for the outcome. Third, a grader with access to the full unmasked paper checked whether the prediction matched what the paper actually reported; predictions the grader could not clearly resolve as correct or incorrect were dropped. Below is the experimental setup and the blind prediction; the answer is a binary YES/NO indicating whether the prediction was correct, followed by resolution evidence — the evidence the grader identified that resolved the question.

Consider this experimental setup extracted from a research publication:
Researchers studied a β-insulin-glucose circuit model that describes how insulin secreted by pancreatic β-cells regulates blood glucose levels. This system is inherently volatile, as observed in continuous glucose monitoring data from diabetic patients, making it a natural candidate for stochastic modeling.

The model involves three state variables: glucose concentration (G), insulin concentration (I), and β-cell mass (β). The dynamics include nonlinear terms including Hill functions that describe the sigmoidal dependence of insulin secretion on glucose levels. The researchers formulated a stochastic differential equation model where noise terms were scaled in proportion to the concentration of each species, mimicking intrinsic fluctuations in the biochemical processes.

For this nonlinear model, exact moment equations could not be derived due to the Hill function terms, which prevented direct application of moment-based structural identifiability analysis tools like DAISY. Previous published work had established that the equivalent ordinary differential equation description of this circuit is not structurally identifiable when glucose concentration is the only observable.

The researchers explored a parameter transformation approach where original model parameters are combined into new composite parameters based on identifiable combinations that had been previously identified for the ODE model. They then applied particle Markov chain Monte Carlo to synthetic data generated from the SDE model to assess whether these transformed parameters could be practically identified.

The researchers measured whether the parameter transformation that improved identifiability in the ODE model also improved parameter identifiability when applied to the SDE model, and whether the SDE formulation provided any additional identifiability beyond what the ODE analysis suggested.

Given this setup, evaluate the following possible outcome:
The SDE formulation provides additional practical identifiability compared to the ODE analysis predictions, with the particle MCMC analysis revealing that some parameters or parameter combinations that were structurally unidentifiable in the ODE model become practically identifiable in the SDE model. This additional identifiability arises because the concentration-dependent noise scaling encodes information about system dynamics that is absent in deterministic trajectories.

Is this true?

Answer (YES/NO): NO